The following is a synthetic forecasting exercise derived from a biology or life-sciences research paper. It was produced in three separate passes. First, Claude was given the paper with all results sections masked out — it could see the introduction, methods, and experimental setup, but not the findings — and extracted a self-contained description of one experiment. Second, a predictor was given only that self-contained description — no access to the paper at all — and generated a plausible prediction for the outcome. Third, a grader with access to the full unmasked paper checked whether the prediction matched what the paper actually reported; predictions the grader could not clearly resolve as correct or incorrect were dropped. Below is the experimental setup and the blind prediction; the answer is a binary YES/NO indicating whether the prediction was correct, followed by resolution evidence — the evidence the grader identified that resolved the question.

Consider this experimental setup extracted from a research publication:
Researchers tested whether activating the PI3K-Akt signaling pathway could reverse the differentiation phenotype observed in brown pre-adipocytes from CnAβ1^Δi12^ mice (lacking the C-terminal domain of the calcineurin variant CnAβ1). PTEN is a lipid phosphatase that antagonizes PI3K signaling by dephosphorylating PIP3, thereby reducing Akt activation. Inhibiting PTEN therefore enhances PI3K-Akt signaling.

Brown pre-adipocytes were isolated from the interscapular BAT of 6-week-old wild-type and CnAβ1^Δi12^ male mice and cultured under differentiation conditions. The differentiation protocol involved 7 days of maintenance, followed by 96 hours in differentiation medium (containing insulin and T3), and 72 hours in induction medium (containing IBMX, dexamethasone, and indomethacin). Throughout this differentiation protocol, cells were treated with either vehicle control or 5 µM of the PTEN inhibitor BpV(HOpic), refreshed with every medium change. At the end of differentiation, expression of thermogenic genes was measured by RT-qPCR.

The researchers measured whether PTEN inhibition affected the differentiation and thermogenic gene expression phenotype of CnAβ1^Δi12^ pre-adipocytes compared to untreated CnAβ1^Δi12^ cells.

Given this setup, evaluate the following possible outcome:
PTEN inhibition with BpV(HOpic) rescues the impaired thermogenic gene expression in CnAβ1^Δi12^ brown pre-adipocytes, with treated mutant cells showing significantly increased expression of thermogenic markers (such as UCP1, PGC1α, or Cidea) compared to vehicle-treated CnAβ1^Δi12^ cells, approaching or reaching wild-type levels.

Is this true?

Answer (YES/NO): NO